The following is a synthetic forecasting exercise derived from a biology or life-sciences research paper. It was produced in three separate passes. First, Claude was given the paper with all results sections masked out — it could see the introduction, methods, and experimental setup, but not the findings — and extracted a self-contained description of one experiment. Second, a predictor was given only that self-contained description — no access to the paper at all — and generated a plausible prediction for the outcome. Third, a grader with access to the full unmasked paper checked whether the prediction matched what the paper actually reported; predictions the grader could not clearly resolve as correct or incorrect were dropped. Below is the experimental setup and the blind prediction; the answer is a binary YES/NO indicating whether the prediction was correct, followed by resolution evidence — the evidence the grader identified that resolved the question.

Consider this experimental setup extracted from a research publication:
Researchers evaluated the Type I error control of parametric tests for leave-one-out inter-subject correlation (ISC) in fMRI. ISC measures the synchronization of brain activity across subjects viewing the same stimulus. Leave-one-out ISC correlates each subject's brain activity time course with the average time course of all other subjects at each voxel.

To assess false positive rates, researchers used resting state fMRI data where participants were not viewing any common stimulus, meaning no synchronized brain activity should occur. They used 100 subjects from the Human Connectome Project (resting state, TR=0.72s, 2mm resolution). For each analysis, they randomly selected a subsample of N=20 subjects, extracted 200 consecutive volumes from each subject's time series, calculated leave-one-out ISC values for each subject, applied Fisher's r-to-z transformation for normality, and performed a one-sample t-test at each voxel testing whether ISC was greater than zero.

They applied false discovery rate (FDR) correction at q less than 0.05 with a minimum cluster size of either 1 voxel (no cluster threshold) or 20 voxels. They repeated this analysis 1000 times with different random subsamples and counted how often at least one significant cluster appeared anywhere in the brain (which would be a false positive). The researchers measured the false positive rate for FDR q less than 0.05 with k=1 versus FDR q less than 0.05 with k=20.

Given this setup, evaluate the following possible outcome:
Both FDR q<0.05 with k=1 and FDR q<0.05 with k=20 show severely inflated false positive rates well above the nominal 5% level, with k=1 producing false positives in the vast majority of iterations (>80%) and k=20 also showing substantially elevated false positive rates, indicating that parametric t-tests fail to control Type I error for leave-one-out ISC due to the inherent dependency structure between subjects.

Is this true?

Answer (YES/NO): NO